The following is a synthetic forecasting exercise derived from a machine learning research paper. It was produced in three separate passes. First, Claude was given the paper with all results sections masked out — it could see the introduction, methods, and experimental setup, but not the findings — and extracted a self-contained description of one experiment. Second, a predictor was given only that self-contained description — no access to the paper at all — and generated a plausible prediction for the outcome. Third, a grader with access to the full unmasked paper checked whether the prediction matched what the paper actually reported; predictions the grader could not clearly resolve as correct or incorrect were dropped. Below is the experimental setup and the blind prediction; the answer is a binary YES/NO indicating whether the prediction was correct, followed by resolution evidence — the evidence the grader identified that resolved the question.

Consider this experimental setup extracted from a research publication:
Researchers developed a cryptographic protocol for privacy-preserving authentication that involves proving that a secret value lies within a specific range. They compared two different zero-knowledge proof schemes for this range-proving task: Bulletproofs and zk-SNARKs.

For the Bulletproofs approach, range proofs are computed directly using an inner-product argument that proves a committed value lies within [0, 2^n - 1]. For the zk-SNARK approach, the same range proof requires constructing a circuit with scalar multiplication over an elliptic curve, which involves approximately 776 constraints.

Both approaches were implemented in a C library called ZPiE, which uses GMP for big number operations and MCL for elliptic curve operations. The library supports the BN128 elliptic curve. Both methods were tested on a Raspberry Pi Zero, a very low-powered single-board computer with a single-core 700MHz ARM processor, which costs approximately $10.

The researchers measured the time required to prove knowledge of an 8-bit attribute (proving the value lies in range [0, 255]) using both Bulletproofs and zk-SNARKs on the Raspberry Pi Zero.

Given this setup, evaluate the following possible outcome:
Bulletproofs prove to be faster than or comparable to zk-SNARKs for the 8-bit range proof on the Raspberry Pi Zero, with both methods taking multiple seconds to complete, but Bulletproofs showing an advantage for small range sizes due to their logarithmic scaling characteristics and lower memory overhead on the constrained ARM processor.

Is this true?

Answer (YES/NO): NO